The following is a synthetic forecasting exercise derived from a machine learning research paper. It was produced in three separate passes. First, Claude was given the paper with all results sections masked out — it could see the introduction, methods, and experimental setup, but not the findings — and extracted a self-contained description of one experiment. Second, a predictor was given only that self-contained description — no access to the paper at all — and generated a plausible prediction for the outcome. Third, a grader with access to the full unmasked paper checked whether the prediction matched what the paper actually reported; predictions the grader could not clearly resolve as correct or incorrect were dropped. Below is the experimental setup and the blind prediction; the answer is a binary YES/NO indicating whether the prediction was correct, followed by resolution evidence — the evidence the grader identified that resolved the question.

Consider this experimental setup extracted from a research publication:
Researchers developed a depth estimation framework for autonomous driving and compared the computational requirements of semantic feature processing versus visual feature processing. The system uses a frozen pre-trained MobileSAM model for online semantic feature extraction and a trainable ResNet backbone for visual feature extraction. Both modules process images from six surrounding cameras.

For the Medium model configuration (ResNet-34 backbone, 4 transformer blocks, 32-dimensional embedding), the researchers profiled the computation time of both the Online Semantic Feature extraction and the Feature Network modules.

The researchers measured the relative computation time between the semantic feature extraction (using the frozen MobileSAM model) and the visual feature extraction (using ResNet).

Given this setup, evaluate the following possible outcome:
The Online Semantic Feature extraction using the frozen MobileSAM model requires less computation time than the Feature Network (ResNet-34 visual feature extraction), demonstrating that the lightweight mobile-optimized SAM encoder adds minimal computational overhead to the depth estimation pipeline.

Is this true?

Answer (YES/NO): NO